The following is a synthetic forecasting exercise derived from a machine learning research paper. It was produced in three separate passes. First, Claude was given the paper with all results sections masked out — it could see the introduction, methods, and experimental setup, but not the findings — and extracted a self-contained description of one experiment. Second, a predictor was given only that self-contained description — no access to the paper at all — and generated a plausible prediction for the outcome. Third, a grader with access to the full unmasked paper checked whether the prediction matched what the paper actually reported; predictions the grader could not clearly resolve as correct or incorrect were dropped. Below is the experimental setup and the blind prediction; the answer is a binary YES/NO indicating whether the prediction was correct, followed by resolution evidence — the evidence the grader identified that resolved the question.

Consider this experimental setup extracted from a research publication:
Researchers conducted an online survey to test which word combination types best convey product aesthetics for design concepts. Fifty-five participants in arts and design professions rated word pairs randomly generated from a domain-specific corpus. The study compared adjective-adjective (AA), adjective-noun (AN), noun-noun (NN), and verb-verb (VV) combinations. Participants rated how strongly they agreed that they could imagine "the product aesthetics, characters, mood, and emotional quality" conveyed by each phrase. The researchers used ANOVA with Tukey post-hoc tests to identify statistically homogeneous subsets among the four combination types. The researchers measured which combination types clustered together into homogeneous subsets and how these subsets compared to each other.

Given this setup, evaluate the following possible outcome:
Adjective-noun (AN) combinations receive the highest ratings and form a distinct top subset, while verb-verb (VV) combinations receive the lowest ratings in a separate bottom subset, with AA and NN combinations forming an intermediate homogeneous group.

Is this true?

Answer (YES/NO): NO